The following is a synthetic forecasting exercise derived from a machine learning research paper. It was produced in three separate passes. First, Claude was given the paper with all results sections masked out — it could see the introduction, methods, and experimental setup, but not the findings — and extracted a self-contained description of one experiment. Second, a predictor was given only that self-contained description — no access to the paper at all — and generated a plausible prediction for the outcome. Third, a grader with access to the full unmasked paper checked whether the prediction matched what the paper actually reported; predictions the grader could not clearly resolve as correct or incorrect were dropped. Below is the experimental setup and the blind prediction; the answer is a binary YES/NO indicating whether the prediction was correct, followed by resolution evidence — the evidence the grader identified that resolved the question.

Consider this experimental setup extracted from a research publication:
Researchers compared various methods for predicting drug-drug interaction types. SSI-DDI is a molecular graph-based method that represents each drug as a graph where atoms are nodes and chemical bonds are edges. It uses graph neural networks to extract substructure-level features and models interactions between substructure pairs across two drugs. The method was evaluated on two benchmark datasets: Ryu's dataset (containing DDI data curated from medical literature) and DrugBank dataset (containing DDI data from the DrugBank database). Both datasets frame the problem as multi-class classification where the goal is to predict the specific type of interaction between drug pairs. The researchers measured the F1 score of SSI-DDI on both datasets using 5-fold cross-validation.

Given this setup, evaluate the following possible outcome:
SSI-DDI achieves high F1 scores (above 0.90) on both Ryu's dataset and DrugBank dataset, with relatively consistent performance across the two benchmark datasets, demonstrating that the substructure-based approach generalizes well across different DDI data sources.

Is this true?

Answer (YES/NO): NO